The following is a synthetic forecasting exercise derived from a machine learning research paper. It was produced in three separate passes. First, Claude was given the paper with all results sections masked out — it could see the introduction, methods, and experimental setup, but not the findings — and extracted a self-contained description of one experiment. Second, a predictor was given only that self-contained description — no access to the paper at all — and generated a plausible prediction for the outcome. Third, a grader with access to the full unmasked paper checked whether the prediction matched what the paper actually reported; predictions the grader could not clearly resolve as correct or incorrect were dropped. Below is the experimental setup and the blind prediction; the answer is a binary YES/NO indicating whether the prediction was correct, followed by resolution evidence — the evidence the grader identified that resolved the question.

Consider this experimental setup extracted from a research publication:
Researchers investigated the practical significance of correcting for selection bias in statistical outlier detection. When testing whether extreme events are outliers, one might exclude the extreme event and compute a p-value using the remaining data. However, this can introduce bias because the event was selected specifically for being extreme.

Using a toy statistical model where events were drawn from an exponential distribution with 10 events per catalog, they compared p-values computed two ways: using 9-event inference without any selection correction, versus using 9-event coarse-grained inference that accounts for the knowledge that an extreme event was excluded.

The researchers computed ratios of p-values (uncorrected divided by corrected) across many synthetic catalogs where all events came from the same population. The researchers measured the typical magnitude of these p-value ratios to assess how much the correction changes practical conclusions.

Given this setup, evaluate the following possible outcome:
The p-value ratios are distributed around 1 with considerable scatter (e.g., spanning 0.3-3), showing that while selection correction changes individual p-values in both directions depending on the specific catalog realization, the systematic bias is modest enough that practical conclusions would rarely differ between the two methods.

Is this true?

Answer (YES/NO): NO